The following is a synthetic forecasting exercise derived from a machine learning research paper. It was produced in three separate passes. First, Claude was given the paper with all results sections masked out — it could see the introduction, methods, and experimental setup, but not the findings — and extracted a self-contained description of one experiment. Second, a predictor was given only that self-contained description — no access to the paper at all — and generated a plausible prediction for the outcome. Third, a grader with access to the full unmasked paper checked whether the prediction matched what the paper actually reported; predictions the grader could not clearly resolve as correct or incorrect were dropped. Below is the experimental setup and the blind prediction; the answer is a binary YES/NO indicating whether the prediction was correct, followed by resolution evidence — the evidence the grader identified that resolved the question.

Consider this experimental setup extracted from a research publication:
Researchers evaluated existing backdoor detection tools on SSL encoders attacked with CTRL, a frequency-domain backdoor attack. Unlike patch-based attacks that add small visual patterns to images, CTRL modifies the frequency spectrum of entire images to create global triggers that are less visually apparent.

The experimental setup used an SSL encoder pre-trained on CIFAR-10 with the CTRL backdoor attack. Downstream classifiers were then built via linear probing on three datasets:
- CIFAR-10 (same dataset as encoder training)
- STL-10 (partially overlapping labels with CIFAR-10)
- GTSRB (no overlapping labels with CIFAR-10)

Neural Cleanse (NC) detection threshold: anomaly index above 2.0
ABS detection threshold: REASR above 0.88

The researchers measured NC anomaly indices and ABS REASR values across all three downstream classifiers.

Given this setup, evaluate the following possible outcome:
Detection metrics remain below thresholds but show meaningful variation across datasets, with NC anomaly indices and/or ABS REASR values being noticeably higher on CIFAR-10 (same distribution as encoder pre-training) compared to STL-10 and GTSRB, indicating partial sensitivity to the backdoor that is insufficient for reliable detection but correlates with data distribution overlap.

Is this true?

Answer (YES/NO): YES